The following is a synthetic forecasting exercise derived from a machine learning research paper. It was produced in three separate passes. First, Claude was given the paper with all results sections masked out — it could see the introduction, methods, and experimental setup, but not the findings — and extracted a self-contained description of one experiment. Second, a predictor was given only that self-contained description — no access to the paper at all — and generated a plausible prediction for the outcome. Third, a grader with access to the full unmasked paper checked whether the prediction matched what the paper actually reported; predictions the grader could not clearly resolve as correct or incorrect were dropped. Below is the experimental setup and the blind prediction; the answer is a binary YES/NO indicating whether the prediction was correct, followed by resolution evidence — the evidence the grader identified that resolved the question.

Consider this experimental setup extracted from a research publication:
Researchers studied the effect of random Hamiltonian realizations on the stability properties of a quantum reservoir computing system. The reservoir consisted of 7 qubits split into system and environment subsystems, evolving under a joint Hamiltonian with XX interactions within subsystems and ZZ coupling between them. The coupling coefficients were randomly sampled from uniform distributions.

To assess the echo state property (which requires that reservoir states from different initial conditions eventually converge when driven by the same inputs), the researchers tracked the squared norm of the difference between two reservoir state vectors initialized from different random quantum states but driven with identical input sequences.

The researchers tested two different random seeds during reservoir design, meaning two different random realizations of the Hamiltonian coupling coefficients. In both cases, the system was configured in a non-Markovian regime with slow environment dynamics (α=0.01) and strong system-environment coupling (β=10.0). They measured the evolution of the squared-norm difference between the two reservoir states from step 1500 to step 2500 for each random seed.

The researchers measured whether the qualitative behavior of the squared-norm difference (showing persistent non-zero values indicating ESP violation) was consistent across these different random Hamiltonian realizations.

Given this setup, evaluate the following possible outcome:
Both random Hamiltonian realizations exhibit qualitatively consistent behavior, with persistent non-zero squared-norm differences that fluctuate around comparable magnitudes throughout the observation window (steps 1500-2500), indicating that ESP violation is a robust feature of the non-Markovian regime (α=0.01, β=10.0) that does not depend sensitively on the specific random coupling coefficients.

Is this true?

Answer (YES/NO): NO